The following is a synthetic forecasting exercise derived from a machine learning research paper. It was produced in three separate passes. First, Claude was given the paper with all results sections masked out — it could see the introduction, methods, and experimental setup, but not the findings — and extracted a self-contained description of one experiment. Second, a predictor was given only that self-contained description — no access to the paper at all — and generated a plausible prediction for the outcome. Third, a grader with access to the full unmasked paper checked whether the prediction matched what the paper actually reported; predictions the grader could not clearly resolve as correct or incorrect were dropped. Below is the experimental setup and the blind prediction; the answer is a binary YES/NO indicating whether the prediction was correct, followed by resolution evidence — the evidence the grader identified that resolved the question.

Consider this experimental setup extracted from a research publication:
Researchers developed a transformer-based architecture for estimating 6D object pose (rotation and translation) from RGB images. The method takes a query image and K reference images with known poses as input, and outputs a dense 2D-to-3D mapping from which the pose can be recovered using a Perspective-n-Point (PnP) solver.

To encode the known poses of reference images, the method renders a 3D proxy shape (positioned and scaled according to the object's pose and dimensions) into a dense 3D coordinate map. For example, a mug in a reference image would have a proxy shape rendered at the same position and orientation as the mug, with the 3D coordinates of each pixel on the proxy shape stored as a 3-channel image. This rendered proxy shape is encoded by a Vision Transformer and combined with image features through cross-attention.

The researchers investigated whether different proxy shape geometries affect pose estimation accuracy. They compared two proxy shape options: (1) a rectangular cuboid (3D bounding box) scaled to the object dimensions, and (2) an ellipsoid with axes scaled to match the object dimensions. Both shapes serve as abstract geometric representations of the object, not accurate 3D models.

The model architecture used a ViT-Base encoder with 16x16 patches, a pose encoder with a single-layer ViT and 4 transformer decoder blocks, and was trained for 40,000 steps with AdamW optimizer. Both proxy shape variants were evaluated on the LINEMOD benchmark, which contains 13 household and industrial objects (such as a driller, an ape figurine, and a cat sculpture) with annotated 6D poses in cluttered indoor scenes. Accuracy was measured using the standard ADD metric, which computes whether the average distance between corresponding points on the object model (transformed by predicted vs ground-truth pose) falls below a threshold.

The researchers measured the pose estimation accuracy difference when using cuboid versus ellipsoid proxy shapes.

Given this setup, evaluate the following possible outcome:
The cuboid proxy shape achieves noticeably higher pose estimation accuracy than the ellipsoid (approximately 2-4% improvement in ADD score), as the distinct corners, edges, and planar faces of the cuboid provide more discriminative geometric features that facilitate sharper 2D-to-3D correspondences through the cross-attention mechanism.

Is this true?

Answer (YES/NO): YES